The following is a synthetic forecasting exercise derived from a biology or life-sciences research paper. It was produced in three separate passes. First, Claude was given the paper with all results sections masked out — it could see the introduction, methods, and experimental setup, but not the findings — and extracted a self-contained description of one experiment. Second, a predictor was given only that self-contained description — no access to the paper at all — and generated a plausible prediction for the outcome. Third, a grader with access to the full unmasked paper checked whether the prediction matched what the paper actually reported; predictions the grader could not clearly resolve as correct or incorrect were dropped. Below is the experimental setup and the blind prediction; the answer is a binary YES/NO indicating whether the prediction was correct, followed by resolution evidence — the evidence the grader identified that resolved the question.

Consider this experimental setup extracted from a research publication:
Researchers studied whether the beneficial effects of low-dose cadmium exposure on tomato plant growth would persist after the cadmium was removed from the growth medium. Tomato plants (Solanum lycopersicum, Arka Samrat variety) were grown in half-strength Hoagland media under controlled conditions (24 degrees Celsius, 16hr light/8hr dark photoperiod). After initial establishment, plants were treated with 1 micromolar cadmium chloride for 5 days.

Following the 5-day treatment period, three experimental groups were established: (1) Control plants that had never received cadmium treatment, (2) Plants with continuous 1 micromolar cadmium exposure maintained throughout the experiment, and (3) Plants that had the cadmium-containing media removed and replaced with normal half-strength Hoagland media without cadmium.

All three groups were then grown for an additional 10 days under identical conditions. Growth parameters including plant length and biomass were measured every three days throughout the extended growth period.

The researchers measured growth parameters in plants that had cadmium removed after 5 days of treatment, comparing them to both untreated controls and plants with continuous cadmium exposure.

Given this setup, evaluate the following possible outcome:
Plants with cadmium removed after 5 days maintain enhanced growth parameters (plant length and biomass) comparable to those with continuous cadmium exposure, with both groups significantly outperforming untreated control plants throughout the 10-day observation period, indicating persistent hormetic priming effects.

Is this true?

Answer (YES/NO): YES